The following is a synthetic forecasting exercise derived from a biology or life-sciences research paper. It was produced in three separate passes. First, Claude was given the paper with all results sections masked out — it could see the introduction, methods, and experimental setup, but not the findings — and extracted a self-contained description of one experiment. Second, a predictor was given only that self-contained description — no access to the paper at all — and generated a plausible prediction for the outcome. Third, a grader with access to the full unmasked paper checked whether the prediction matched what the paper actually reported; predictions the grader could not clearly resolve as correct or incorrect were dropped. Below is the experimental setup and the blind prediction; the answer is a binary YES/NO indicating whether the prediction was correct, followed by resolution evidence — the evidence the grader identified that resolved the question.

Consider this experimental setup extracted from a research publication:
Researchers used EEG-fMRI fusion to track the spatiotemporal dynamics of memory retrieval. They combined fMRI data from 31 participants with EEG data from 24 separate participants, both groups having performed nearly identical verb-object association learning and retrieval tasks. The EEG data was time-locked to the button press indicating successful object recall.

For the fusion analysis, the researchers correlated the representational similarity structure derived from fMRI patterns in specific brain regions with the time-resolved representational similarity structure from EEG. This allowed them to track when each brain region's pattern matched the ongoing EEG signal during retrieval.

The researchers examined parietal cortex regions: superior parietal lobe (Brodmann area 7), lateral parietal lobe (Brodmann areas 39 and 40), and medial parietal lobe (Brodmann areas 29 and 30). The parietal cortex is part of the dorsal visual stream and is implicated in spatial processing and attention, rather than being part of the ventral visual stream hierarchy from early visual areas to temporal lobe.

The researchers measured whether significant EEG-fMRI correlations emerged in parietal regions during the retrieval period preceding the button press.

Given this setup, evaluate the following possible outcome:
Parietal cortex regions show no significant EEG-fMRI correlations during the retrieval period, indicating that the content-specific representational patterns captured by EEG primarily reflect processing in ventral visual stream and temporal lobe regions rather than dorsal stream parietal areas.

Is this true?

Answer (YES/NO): NO